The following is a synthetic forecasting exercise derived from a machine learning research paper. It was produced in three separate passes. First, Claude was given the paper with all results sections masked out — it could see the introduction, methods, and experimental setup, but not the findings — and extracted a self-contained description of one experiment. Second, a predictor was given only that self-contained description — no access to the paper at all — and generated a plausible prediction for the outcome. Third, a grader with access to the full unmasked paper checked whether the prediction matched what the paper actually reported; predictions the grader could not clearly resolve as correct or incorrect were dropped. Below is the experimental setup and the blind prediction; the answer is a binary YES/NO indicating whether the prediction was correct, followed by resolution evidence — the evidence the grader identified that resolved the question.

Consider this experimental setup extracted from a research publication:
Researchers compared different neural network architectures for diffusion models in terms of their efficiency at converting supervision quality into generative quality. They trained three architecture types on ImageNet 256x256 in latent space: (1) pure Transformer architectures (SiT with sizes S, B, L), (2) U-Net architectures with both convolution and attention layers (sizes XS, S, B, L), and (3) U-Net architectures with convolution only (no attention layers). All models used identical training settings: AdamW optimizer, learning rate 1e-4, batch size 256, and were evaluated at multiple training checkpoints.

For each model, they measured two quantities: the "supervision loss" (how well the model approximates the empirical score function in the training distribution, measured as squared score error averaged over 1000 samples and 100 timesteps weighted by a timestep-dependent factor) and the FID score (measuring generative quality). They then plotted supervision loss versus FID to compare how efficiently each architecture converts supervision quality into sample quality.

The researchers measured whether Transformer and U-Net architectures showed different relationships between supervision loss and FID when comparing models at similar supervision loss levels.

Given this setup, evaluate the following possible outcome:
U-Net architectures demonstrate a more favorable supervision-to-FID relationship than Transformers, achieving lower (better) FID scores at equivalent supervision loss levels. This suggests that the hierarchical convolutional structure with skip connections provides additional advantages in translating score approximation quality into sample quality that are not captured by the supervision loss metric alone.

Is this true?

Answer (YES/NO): YES